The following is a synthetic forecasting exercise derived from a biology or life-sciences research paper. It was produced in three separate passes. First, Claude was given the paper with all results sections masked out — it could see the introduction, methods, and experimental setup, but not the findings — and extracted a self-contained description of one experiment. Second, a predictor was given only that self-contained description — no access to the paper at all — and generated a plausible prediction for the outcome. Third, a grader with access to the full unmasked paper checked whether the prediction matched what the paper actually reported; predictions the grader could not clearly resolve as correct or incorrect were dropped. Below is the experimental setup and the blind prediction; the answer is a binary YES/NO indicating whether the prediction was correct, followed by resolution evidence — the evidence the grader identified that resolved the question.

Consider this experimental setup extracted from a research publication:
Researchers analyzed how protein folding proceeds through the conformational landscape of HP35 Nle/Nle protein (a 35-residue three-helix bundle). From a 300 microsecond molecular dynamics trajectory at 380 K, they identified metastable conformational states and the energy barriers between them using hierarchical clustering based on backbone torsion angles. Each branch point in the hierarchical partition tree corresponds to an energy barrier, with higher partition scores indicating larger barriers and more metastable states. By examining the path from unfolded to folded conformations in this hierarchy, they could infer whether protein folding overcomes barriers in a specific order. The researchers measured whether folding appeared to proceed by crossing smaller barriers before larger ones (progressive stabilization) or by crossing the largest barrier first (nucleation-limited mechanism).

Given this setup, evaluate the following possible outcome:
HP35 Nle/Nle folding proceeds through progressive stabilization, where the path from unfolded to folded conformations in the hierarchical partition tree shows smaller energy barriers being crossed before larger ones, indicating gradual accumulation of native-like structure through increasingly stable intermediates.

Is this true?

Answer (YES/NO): YES